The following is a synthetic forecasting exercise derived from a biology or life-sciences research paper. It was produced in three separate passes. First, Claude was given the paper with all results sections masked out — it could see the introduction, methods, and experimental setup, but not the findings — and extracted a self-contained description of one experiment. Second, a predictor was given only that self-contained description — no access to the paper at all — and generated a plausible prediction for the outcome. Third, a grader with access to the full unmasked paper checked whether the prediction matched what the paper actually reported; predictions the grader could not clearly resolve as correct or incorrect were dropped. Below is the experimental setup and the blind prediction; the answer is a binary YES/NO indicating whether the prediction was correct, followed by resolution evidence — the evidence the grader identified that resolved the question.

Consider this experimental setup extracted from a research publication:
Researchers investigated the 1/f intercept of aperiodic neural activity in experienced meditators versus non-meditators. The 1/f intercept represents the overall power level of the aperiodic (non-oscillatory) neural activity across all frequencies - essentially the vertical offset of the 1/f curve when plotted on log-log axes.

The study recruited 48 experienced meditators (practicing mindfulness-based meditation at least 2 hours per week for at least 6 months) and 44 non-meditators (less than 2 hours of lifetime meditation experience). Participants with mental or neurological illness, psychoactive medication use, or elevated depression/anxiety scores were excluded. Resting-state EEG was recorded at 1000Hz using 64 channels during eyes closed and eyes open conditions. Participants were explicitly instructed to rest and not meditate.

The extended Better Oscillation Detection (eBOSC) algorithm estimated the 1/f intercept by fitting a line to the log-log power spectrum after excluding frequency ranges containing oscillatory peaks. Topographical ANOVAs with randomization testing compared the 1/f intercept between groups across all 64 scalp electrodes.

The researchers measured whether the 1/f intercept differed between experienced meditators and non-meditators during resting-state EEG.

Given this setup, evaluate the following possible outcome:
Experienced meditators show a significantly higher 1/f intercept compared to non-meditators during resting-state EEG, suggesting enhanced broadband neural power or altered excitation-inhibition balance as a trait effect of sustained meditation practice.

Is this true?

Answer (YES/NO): NO